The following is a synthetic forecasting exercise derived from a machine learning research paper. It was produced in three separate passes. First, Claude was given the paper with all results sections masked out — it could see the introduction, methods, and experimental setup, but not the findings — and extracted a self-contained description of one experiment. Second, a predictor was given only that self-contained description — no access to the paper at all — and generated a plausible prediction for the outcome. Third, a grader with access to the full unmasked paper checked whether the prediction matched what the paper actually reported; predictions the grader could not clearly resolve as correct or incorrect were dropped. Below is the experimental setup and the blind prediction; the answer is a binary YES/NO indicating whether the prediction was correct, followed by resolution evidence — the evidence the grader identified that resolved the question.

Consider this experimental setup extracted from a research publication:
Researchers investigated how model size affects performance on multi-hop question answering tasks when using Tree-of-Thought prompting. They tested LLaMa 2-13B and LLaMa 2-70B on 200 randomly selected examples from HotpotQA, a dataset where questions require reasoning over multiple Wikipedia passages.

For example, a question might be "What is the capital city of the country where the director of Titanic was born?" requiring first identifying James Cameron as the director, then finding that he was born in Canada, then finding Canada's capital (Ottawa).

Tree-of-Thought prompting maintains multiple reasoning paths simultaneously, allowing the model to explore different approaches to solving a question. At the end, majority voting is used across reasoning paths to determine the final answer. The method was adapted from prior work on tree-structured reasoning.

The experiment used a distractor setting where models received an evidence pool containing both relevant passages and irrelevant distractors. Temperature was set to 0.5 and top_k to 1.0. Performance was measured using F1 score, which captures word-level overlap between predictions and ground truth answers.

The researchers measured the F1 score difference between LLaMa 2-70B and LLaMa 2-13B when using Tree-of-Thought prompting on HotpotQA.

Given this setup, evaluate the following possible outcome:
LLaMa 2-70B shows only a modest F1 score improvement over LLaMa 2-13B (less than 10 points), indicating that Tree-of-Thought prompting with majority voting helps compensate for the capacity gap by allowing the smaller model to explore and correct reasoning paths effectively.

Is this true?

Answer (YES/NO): YES